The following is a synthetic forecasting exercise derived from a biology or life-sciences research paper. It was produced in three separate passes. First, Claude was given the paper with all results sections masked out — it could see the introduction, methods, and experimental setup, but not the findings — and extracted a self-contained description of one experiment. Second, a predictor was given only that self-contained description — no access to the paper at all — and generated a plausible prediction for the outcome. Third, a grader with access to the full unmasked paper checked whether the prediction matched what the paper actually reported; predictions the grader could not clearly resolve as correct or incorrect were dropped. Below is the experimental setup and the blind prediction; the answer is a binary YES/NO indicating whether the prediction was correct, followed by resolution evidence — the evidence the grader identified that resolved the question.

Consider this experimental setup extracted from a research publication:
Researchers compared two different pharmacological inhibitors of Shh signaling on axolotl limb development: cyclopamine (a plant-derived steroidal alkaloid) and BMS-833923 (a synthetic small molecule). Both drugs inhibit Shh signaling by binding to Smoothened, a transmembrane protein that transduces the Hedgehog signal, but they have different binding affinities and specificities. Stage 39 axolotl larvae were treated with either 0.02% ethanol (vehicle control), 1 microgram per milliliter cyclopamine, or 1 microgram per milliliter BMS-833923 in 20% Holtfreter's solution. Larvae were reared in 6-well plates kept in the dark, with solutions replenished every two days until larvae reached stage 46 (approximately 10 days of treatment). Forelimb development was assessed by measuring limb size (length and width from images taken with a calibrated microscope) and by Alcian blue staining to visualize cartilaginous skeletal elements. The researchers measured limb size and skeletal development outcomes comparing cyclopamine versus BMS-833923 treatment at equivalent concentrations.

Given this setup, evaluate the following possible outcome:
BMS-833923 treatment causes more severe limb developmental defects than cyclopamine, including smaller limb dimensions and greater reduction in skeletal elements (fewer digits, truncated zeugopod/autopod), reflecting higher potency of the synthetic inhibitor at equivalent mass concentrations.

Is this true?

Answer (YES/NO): NO